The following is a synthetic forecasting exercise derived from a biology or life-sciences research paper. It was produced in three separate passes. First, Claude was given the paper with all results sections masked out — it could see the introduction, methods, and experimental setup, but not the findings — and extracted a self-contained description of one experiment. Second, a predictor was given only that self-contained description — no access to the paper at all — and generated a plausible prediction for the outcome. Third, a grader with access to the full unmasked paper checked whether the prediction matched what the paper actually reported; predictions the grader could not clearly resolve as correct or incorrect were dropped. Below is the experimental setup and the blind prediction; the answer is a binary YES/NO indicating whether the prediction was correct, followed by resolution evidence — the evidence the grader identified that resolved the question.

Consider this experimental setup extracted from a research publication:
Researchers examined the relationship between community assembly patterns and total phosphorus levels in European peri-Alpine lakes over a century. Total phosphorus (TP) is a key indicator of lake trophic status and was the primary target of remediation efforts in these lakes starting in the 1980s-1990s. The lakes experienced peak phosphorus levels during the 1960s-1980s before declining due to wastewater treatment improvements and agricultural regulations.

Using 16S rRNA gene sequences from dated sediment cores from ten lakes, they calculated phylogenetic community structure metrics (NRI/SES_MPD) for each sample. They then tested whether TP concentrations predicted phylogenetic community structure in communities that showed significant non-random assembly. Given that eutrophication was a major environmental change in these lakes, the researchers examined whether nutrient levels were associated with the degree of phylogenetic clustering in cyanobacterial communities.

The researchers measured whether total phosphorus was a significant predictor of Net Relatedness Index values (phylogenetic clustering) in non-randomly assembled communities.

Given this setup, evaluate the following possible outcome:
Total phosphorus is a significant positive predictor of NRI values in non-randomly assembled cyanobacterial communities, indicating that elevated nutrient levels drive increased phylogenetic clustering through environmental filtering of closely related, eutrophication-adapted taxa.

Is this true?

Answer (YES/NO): NO